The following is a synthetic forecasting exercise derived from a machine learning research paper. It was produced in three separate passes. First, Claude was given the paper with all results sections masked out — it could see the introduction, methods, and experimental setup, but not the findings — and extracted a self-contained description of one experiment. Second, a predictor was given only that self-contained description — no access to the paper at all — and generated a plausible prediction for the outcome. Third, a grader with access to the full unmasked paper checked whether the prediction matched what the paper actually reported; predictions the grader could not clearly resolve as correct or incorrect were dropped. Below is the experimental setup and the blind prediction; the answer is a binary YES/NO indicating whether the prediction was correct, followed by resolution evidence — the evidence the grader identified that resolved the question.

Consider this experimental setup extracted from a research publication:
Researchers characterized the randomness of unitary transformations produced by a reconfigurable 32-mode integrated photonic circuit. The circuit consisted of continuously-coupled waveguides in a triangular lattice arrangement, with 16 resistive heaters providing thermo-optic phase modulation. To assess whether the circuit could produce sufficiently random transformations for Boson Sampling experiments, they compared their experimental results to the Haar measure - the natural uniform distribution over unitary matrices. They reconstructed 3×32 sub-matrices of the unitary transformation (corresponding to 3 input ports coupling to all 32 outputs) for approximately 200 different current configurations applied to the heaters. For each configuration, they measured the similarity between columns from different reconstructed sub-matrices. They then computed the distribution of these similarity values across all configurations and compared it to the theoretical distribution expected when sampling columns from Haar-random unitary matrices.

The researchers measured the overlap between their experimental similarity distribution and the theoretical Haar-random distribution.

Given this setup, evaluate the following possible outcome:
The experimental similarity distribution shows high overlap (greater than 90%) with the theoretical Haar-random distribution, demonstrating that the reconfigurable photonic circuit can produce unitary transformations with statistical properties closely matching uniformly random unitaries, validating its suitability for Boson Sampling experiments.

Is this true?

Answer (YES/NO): NO